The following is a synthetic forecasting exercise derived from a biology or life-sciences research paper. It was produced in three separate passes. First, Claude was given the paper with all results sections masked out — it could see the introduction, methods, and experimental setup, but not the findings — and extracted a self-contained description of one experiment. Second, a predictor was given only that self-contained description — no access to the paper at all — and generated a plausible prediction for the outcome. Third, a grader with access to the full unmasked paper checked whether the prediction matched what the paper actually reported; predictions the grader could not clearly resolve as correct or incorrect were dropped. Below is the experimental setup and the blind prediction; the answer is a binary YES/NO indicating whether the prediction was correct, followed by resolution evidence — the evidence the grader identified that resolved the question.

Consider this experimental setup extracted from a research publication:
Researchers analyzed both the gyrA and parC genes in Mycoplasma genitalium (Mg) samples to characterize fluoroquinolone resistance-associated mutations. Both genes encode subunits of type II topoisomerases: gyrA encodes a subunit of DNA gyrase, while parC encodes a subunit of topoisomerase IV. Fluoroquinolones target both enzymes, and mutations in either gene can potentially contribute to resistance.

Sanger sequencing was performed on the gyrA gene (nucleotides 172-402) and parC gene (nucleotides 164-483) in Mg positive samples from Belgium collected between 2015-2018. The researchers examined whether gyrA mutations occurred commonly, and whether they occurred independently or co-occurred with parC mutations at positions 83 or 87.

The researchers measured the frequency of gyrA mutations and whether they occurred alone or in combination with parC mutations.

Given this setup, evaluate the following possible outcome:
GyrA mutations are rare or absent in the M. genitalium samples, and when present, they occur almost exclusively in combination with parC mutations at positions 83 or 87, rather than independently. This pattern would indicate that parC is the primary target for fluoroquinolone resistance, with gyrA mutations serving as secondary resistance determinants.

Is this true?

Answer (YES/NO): NO